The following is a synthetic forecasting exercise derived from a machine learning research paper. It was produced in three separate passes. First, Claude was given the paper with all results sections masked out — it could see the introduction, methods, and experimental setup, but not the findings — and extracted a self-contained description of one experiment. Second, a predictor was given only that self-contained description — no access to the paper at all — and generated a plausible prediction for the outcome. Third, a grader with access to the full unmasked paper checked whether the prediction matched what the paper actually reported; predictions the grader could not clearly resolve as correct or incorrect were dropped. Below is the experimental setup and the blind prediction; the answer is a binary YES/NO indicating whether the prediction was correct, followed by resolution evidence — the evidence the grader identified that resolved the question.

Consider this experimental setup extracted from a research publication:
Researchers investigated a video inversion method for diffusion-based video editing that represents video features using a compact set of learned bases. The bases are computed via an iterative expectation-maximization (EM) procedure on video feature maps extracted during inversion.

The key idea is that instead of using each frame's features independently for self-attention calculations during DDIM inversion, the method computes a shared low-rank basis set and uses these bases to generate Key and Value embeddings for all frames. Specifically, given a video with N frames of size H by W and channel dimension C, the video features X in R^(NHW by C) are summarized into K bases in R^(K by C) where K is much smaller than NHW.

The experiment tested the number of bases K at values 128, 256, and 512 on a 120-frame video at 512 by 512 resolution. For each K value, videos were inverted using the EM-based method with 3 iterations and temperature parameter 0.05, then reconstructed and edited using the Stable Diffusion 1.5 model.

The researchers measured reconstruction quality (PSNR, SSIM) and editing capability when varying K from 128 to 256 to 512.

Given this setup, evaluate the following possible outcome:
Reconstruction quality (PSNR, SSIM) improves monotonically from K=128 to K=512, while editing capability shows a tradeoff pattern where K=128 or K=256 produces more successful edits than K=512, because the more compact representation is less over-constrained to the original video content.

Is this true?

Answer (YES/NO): NO